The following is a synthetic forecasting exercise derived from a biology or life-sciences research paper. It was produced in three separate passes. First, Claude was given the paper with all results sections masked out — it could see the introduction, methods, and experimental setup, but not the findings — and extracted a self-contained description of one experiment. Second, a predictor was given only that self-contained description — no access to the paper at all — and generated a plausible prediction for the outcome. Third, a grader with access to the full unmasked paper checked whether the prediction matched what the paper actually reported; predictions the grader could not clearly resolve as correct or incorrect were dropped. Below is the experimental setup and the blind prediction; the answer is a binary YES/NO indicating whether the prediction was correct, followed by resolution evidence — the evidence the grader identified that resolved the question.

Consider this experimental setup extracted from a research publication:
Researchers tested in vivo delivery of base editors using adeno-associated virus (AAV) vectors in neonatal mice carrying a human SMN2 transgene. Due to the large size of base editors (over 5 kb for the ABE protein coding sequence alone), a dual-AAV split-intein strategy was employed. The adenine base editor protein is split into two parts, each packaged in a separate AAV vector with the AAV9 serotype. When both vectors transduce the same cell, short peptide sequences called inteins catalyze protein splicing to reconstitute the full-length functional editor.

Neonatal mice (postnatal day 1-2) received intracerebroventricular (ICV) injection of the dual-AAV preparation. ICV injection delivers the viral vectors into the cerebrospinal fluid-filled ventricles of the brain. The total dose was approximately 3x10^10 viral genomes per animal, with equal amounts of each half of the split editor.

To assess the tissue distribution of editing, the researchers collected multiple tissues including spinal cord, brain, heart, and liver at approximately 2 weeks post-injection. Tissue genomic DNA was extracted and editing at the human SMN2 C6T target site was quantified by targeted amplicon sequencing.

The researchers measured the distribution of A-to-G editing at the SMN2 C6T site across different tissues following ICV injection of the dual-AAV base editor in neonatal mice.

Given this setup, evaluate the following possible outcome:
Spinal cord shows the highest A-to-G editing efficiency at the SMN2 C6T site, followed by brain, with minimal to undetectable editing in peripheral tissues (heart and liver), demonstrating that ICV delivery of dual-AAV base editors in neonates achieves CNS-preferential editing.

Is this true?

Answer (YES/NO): NO